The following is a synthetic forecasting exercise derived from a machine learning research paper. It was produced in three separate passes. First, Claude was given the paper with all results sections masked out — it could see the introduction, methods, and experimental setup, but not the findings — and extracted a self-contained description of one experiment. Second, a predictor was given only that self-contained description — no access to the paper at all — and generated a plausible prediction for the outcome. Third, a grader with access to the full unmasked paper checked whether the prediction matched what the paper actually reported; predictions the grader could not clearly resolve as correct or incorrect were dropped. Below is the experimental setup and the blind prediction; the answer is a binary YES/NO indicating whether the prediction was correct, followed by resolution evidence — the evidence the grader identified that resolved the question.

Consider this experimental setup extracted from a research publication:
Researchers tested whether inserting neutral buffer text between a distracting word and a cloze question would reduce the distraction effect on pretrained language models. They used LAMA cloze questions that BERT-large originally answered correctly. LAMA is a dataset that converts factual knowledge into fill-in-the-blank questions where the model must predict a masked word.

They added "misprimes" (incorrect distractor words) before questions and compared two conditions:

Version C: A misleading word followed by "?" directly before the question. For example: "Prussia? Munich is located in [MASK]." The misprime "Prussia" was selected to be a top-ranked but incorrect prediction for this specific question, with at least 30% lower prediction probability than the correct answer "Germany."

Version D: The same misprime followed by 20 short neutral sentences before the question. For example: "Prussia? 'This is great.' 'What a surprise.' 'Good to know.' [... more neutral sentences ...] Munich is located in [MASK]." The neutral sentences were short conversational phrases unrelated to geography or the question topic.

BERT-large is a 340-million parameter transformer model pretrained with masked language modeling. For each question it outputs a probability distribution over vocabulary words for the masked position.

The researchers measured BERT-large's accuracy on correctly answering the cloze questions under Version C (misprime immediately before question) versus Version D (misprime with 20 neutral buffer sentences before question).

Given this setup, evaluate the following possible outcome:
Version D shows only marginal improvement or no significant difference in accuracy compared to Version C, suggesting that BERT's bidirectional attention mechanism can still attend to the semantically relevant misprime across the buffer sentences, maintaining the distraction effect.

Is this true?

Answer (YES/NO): NO